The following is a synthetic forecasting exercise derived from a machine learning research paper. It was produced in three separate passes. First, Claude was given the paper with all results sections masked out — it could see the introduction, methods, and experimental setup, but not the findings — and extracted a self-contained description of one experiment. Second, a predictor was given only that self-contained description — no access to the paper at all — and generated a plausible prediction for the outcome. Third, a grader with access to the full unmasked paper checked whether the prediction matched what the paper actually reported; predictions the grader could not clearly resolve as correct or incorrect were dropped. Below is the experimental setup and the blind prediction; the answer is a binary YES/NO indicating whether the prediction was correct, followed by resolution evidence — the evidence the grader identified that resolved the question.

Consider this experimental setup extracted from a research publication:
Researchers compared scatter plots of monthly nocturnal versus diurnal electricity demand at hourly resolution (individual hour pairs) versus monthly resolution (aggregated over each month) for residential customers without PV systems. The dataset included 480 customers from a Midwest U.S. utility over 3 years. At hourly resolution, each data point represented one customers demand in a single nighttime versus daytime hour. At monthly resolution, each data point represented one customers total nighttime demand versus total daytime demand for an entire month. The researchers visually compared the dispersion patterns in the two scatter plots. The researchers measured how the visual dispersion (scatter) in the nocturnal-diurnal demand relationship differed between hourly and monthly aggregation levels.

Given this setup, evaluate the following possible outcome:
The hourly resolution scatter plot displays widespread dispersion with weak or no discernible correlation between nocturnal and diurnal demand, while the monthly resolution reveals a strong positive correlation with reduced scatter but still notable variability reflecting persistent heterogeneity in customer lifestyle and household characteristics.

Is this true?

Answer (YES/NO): NO